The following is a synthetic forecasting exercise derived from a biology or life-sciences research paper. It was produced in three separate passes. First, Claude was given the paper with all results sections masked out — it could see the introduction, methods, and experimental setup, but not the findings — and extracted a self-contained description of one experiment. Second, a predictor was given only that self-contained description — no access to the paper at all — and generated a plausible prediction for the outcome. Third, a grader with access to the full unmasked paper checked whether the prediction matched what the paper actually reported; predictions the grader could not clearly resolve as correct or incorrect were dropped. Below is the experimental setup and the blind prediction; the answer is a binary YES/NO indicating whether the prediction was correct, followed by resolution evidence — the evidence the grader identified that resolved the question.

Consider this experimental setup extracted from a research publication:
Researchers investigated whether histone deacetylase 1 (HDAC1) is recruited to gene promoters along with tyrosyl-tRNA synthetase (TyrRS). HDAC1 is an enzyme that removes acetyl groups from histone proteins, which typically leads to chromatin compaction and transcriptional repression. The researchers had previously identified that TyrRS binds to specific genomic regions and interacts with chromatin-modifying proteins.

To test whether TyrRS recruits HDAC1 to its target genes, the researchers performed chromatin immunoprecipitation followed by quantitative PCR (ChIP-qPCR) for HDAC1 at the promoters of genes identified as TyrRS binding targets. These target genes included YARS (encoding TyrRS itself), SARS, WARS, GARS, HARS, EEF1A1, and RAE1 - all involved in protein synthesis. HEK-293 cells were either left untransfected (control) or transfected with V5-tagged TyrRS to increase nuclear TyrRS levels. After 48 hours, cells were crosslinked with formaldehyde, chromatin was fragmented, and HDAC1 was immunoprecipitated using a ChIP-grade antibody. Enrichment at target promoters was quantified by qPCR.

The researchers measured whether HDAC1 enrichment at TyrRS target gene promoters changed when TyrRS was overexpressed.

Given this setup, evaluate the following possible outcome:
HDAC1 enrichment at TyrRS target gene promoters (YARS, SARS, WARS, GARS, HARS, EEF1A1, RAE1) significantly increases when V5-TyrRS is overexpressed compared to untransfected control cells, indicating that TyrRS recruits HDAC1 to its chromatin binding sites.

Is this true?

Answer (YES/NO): NO